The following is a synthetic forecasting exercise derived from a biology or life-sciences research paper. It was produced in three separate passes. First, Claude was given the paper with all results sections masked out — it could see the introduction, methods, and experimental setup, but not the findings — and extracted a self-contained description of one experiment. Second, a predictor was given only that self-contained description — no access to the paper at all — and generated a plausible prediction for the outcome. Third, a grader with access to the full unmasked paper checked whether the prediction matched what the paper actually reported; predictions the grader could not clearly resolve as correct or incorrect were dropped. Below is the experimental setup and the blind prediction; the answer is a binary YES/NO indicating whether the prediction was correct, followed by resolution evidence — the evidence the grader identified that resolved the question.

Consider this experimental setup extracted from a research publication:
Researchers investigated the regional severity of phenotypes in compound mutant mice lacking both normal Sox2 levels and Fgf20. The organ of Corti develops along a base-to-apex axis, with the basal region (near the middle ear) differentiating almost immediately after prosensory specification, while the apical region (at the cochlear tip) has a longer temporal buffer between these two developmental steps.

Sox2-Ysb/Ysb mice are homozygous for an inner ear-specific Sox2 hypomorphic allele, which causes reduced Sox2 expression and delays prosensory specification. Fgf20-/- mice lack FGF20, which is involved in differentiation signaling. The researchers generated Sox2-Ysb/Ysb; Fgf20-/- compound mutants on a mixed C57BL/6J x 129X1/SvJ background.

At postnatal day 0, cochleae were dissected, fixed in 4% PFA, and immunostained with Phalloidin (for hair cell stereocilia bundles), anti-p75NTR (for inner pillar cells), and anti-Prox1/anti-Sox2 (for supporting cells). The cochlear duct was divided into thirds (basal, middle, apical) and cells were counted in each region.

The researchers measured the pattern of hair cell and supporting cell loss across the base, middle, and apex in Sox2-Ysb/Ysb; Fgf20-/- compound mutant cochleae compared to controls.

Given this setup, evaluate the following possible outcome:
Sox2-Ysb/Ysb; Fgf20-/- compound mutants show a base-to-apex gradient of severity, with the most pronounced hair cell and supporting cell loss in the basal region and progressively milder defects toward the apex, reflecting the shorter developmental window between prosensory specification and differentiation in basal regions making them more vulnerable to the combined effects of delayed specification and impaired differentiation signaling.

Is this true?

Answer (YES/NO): YES